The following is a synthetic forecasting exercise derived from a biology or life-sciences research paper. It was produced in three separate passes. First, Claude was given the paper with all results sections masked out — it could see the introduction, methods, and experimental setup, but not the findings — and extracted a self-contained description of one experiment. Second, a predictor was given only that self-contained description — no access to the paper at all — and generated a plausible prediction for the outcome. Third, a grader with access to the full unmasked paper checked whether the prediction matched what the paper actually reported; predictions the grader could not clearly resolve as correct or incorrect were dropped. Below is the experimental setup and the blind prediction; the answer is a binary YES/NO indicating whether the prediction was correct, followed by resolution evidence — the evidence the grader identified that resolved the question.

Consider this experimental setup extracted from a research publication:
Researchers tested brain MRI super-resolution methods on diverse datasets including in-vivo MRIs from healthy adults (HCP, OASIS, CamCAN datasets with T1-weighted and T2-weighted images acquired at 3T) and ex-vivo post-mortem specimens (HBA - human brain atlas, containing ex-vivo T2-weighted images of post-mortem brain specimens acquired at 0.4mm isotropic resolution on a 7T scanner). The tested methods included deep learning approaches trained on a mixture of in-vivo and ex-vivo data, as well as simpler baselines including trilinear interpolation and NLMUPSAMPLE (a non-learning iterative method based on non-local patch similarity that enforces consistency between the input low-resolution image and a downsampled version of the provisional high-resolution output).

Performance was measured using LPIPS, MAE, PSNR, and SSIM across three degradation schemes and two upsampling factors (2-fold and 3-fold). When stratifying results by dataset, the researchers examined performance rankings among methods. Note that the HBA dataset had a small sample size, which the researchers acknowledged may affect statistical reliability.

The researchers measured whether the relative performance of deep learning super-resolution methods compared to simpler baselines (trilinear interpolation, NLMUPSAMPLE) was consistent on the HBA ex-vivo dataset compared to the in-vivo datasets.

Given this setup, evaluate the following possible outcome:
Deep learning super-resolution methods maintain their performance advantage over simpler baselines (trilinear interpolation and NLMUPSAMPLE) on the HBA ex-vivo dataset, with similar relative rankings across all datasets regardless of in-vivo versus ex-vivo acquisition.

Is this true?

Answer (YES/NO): NO